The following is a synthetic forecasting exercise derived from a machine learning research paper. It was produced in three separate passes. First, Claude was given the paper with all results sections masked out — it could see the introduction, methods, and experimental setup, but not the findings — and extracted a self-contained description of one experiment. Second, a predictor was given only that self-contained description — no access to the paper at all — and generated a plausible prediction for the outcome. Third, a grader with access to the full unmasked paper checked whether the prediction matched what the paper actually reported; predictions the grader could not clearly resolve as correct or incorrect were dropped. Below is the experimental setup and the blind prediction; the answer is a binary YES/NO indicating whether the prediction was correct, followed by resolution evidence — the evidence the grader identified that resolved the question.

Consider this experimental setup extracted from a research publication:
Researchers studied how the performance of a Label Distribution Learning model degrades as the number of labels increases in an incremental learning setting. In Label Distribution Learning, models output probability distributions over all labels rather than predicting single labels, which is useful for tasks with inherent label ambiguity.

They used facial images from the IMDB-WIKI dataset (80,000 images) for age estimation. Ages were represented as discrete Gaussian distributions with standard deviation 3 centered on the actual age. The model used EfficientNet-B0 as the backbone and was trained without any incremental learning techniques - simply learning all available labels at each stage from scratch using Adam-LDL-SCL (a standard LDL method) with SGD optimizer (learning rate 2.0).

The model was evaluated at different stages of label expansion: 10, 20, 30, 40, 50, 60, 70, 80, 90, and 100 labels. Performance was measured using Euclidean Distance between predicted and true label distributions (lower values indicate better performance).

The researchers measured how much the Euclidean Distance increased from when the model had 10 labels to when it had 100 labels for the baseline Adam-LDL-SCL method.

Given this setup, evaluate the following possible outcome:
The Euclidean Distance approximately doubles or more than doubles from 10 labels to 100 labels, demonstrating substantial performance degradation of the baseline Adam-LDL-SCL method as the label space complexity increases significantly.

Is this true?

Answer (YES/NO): YES